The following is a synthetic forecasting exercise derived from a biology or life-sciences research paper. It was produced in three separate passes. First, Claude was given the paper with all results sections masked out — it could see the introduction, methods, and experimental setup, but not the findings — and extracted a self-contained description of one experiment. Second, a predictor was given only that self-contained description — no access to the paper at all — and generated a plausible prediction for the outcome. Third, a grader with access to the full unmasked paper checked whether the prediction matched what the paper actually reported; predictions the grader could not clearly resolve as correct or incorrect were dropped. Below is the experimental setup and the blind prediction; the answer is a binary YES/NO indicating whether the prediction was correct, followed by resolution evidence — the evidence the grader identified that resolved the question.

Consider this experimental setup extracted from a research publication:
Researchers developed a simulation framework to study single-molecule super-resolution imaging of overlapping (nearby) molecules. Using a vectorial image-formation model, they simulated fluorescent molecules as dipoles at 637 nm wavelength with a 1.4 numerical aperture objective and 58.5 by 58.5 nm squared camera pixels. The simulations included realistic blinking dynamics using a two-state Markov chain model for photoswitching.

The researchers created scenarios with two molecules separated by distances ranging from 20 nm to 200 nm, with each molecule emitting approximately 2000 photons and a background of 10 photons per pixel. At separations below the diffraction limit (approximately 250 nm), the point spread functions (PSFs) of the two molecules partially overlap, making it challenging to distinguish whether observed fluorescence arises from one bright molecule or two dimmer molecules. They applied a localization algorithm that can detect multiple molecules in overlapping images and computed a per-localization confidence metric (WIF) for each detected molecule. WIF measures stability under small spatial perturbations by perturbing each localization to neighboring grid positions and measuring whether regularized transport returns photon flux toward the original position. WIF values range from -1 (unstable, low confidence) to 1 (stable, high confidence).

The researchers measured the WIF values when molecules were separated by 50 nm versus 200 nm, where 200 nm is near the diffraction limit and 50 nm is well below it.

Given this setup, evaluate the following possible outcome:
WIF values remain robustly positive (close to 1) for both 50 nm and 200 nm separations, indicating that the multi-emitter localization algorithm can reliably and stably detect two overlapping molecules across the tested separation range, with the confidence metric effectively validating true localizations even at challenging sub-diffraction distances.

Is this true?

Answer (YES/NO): NO